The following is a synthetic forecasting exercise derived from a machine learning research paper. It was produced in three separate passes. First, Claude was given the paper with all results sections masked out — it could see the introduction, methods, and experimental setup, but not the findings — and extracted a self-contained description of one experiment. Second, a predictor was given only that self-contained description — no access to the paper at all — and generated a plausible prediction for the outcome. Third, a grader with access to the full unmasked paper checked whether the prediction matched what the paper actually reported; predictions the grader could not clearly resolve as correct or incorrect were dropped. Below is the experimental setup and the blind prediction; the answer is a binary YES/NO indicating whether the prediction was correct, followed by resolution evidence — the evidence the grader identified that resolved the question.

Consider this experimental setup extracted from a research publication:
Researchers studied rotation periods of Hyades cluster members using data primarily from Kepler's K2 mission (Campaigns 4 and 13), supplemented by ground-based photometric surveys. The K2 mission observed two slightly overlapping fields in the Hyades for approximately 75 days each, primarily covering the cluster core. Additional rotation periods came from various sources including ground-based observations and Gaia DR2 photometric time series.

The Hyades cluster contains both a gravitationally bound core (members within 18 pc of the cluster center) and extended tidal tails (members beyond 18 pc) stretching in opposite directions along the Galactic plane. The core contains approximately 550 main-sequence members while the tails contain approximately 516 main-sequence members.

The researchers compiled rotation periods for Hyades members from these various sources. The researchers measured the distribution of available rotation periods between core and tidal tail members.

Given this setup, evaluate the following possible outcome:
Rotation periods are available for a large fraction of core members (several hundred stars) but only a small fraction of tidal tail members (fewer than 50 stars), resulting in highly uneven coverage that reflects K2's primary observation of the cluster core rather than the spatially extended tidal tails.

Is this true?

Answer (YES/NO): NO